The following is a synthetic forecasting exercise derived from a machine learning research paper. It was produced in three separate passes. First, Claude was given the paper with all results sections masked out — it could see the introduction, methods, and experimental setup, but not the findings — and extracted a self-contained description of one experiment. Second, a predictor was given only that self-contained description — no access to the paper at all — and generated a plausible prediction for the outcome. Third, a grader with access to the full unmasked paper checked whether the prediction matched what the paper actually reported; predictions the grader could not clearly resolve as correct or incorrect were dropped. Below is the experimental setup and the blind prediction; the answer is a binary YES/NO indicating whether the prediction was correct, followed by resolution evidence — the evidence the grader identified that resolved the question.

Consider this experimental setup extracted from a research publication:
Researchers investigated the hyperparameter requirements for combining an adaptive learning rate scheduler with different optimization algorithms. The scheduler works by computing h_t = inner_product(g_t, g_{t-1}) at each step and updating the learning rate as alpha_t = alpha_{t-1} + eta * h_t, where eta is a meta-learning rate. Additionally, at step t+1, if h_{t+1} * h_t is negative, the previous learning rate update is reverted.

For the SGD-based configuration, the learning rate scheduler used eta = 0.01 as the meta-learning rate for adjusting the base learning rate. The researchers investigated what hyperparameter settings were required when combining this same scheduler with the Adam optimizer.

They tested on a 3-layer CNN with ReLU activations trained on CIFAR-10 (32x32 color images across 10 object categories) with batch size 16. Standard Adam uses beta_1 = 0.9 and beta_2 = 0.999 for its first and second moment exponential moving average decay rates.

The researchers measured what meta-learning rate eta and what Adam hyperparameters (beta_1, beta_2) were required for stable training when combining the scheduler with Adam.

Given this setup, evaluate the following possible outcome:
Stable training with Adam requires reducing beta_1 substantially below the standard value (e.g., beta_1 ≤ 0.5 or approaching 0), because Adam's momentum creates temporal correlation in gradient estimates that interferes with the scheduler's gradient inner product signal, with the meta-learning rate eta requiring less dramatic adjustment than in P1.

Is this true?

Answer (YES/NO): NO